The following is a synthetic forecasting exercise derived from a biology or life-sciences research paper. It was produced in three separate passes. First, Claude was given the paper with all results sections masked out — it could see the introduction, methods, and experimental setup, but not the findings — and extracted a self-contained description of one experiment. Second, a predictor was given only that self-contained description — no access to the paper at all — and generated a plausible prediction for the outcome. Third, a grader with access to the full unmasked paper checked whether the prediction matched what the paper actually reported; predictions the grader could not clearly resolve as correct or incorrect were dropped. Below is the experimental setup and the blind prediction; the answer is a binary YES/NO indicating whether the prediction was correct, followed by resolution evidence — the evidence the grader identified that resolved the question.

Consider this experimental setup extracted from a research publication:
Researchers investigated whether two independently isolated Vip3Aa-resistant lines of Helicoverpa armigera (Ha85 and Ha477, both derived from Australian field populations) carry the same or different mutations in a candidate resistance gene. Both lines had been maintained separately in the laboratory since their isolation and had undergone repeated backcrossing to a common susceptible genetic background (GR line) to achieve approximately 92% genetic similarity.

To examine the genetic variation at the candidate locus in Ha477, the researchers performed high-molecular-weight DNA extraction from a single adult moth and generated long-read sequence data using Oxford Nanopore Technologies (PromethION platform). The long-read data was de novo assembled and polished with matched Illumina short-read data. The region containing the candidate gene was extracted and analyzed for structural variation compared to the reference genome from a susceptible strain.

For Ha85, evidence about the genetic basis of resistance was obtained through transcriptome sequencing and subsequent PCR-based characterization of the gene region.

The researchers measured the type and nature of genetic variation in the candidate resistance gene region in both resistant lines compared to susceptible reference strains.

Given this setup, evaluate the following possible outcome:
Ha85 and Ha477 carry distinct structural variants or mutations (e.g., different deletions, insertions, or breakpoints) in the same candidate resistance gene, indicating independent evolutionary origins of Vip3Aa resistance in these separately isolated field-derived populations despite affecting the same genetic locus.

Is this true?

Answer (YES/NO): YES